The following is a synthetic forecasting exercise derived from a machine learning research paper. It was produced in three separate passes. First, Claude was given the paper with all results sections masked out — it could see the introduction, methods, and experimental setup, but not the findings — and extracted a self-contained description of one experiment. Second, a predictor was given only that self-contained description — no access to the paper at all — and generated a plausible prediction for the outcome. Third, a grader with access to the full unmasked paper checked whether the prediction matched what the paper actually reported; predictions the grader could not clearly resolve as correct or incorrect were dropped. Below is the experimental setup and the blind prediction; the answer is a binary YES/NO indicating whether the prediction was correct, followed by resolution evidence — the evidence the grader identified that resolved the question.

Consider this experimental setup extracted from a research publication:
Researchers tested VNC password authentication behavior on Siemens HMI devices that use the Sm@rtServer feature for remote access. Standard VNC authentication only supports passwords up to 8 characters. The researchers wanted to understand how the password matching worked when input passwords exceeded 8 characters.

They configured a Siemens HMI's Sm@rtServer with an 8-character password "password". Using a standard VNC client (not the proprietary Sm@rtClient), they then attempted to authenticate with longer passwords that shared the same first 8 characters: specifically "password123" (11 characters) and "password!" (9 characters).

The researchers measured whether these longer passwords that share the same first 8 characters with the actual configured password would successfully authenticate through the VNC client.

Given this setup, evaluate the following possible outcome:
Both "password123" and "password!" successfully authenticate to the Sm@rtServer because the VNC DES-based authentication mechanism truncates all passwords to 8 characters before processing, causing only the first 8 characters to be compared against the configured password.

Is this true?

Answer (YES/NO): YES